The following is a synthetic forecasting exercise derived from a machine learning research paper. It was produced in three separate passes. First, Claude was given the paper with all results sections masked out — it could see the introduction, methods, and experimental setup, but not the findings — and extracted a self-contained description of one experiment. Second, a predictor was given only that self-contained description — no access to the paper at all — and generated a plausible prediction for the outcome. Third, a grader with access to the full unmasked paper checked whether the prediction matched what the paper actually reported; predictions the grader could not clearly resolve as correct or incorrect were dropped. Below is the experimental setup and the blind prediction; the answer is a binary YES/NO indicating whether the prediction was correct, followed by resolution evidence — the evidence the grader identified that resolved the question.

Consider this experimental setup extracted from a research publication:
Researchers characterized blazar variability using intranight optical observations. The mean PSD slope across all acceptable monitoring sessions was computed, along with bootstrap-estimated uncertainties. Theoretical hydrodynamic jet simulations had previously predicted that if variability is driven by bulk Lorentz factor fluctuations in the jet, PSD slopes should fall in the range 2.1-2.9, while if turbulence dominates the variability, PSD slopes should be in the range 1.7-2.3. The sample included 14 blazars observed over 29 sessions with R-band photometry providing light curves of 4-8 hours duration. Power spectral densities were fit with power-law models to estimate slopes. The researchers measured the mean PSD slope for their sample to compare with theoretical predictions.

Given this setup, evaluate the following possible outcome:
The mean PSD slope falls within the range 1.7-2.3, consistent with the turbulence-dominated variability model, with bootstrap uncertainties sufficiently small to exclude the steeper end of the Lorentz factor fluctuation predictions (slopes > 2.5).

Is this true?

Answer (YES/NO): NO